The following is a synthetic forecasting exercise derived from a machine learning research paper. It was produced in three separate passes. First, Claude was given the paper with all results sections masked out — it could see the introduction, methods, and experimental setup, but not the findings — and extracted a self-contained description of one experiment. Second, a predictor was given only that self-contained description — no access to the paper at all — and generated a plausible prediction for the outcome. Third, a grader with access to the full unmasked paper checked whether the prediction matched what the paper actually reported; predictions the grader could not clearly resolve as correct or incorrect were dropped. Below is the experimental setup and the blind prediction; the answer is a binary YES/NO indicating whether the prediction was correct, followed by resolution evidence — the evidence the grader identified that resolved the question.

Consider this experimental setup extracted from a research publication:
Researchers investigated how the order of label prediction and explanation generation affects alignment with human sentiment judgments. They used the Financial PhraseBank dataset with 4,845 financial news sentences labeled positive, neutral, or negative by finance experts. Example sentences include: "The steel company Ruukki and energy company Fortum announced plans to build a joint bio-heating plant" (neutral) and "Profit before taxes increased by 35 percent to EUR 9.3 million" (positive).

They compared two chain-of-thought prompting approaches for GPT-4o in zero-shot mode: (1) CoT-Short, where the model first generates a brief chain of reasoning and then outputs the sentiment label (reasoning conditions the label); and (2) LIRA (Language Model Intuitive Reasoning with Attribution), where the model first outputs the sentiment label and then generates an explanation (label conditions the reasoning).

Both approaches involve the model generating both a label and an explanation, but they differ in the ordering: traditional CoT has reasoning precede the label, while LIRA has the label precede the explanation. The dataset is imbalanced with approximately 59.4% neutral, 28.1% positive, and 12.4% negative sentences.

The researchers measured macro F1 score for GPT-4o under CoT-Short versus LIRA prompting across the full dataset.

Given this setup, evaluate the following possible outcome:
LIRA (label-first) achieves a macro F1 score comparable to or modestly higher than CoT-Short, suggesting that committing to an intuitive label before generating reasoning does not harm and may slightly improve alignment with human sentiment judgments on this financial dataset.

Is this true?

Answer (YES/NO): YES